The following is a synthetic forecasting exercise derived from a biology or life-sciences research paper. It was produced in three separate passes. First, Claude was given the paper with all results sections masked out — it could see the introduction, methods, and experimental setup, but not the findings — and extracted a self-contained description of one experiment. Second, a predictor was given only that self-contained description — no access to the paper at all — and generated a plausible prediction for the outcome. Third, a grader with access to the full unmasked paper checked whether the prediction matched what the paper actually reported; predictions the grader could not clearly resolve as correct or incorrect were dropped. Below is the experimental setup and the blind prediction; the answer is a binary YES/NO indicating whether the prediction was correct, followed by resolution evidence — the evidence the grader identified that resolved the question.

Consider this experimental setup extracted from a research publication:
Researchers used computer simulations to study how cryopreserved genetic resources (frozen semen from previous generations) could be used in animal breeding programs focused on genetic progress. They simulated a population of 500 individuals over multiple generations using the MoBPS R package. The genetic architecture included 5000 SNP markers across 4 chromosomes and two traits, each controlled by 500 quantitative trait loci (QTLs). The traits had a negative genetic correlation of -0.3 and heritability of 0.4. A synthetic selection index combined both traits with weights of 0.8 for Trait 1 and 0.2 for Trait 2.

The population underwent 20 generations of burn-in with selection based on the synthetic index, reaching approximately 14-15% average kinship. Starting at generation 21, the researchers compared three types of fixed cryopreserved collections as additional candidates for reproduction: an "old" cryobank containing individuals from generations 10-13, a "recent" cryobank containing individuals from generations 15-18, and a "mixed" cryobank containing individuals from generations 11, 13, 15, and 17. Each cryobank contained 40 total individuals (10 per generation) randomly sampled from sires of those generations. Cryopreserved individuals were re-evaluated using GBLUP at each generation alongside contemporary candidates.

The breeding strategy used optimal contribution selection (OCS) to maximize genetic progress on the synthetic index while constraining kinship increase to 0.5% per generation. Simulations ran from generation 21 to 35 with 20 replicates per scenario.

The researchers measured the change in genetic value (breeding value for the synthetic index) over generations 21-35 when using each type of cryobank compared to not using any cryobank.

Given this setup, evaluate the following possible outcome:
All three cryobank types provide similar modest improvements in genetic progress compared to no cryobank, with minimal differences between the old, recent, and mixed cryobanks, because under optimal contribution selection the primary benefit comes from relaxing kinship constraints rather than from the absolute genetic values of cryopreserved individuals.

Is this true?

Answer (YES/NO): NO